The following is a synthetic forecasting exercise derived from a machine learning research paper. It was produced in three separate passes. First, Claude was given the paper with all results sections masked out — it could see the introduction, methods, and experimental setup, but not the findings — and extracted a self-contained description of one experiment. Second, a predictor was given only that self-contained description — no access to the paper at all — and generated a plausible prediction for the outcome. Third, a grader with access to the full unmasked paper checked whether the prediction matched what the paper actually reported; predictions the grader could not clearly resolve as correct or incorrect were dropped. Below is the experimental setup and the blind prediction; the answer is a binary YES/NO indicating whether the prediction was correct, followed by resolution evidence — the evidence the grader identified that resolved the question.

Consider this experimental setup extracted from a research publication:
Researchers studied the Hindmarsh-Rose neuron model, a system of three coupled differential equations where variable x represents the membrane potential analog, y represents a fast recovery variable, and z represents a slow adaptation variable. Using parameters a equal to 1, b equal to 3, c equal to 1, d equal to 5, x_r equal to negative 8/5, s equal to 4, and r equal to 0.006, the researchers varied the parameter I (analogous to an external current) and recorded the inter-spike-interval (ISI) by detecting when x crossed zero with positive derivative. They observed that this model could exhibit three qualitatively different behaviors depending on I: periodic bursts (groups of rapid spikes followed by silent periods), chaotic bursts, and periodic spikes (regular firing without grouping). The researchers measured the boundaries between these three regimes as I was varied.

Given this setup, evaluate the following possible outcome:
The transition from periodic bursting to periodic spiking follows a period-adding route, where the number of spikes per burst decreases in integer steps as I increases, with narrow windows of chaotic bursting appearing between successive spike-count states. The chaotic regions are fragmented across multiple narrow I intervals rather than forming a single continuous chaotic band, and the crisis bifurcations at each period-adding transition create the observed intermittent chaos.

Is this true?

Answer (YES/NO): NO